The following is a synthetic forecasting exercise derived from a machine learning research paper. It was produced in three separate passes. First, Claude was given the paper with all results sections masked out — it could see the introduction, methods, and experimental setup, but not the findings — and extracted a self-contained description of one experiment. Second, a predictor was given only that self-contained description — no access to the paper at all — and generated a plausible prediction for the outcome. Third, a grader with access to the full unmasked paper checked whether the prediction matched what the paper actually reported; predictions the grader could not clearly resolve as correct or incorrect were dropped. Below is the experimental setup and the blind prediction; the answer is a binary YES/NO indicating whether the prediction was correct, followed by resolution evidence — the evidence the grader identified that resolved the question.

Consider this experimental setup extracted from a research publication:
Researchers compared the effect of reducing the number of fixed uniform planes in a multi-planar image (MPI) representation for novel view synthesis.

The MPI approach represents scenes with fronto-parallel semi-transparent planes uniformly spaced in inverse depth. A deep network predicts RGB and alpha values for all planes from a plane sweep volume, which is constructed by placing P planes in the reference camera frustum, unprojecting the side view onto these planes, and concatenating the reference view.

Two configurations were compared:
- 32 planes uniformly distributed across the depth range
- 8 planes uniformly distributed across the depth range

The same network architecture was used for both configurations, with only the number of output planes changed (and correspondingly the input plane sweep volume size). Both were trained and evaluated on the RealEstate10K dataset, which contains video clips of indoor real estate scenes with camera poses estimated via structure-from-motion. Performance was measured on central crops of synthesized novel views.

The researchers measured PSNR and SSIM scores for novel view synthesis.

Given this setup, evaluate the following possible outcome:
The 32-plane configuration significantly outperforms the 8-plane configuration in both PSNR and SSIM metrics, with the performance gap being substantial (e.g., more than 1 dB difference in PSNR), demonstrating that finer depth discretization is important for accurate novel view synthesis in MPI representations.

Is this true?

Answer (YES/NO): YES